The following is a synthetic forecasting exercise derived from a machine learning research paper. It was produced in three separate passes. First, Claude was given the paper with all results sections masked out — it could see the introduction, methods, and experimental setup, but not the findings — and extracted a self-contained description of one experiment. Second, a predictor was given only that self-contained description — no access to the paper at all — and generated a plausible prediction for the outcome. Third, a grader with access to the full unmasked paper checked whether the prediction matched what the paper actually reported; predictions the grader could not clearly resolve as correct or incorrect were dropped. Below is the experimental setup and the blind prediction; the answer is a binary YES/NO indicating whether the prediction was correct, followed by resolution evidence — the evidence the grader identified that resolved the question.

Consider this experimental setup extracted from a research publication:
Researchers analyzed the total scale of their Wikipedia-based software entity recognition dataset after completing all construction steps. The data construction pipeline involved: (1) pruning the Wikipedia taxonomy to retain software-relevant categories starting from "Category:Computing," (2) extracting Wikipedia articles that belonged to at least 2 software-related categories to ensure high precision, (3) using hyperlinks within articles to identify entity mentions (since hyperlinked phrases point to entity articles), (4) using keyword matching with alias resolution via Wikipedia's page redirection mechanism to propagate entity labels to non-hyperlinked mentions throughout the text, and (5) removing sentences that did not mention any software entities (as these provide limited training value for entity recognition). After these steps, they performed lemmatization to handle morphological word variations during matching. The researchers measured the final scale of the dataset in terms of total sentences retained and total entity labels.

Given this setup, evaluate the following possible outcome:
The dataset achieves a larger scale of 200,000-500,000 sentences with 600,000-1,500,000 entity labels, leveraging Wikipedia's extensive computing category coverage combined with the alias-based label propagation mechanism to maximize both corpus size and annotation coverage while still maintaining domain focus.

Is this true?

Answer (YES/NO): NO